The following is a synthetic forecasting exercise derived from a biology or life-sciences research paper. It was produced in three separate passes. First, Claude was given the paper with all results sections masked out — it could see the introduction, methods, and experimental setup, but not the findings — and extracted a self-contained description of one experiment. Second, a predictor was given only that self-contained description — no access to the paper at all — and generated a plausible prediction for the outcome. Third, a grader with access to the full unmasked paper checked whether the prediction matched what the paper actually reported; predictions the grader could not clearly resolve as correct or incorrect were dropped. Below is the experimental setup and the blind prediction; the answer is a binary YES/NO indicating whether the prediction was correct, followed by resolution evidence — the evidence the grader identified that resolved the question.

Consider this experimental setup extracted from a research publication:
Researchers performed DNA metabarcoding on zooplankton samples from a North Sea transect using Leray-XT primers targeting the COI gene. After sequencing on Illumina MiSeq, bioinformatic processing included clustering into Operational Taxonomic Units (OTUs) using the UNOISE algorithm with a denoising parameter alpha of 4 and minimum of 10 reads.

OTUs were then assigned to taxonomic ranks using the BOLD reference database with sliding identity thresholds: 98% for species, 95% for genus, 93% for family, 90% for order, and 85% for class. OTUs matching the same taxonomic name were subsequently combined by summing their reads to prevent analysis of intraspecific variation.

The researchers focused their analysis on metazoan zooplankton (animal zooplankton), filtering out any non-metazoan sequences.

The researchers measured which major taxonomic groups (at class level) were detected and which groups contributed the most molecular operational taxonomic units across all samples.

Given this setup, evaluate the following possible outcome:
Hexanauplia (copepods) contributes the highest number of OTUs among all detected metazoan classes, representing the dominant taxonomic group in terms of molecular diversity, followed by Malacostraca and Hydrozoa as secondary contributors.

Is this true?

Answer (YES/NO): NO